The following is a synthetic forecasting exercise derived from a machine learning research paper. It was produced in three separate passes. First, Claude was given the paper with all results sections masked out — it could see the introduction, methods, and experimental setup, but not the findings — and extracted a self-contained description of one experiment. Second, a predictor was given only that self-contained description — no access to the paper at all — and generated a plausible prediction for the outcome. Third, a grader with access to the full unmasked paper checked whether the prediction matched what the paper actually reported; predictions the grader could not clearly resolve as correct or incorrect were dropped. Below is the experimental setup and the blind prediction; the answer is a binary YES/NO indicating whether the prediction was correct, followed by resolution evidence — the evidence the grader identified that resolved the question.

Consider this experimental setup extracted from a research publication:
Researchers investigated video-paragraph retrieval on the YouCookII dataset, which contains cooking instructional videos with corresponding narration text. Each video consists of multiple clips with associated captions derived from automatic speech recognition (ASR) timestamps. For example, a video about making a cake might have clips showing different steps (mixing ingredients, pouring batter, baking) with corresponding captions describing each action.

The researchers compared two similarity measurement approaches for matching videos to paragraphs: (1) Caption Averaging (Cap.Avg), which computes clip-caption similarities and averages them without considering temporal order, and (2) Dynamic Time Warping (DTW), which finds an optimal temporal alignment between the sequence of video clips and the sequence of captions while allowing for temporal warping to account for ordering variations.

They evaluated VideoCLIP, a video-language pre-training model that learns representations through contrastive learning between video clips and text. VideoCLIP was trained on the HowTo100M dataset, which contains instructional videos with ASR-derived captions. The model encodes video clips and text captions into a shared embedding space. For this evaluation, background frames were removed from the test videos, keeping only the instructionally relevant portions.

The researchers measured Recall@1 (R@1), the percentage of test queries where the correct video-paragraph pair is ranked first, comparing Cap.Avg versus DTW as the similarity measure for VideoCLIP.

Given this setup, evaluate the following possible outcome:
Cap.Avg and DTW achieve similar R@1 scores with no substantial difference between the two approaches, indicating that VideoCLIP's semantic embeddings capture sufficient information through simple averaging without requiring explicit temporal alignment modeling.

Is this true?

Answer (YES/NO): NO